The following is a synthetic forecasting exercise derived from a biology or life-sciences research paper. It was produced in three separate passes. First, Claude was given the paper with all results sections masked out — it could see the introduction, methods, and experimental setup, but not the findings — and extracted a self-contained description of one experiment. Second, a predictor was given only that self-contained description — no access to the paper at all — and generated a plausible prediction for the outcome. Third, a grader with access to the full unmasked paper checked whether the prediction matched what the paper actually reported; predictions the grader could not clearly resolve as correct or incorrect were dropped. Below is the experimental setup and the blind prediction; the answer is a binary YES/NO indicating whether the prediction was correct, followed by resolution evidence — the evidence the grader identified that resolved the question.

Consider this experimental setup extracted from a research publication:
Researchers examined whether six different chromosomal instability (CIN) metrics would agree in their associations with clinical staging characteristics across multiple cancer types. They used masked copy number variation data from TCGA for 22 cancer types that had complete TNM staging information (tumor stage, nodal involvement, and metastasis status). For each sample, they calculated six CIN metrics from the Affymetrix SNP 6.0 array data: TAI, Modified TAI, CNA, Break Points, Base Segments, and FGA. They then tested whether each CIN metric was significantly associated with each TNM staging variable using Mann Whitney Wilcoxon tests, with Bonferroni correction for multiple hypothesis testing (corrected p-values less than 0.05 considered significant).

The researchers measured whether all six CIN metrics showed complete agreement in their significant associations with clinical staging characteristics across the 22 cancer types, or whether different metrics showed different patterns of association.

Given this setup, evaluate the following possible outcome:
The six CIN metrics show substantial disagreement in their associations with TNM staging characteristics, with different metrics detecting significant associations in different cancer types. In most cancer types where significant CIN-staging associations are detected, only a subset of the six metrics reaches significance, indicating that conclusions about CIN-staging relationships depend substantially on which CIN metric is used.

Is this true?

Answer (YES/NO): YES